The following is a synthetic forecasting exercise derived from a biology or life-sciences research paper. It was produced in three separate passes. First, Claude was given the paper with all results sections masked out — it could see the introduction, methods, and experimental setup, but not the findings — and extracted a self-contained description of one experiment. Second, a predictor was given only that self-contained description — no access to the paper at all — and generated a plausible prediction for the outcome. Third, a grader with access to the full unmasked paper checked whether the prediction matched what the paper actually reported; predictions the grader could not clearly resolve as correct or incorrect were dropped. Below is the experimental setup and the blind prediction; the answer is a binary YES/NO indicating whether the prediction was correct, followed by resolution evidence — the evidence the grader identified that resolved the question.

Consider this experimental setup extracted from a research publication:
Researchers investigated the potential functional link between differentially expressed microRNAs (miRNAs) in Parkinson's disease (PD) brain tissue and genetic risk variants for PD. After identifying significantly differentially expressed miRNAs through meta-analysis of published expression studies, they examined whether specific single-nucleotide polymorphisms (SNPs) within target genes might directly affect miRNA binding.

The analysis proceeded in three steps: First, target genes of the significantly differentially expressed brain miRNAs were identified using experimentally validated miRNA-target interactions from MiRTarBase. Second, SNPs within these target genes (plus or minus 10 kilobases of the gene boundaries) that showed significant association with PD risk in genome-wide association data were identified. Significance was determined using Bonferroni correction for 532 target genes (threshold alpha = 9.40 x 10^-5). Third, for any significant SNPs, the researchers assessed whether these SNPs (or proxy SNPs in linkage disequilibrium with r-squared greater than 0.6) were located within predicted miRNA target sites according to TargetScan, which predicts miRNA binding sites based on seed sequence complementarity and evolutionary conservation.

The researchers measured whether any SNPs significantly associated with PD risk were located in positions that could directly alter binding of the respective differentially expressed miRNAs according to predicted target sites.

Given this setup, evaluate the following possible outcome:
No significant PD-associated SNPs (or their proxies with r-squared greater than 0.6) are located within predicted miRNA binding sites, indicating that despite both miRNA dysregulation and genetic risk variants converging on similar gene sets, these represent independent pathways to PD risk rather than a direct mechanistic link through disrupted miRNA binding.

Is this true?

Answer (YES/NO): NO